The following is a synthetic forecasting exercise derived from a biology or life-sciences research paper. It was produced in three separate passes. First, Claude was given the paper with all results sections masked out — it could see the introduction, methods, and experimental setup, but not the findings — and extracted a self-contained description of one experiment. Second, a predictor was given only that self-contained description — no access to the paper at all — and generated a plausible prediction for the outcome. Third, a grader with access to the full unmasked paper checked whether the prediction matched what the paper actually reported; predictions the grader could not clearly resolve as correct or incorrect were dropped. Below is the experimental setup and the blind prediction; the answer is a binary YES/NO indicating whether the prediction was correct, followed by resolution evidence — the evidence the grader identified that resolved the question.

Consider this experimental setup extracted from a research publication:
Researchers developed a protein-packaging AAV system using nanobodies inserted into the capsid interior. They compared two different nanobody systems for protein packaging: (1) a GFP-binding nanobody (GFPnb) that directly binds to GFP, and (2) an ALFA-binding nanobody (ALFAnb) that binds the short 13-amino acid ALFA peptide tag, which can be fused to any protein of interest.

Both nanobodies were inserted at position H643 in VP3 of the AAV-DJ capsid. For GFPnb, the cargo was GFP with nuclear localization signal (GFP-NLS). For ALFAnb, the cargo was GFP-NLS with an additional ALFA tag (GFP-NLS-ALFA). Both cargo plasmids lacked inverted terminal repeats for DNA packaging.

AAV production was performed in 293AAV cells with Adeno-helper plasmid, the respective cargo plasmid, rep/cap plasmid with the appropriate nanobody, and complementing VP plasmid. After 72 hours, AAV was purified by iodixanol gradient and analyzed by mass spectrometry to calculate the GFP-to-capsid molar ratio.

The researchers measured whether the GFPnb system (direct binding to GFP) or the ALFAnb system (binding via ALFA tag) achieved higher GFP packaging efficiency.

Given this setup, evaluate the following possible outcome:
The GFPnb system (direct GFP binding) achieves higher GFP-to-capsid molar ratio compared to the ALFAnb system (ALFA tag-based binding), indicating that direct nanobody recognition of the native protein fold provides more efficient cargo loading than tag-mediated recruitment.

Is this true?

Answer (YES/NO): YES